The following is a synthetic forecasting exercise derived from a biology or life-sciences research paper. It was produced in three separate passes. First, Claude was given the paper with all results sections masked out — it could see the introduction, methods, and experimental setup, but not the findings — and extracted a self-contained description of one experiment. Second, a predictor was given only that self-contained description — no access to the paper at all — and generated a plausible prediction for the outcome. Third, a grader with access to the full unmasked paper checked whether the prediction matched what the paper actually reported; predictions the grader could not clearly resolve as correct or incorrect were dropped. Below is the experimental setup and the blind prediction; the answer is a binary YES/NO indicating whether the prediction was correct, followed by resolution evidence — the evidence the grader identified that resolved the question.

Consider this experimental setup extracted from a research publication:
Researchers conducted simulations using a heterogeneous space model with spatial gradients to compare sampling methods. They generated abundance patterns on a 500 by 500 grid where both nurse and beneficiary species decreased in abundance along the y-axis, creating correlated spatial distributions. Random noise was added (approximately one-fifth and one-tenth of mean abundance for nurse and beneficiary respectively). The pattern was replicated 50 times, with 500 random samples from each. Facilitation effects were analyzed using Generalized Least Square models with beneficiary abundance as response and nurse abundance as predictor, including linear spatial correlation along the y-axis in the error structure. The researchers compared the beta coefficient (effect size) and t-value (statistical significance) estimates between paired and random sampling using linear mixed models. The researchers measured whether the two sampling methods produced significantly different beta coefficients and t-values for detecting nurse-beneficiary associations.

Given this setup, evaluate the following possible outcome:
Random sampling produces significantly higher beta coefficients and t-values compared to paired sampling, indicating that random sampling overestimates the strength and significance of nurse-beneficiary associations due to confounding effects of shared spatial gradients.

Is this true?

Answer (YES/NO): NO